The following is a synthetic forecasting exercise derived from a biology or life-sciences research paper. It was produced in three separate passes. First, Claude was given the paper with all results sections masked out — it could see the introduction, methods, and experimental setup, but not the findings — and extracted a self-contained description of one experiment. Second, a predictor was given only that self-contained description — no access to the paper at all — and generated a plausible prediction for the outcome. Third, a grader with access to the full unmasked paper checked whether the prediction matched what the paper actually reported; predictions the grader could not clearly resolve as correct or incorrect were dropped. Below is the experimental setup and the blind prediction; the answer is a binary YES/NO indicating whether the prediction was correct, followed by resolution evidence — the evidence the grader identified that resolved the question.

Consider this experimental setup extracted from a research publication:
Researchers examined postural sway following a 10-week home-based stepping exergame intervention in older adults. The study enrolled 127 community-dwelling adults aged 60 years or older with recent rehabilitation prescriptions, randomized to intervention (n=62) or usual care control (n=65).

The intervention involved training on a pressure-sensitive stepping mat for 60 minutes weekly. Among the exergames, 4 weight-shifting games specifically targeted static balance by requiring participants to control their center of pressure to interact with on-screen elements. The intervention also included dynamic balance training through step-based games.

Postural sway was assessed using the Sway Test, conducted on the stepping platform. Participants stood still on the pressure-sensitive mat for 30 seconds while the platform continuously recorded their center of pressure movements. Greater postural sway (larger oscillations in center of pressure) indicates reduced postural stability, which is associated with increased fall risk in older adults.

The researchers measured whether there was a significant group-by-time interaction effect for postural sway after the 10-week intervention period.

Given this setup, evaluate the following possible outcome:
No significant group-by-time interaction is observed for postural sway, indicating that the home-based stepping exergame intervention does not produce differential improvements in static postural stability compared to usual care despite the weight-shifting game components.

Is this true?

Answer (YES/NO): YES